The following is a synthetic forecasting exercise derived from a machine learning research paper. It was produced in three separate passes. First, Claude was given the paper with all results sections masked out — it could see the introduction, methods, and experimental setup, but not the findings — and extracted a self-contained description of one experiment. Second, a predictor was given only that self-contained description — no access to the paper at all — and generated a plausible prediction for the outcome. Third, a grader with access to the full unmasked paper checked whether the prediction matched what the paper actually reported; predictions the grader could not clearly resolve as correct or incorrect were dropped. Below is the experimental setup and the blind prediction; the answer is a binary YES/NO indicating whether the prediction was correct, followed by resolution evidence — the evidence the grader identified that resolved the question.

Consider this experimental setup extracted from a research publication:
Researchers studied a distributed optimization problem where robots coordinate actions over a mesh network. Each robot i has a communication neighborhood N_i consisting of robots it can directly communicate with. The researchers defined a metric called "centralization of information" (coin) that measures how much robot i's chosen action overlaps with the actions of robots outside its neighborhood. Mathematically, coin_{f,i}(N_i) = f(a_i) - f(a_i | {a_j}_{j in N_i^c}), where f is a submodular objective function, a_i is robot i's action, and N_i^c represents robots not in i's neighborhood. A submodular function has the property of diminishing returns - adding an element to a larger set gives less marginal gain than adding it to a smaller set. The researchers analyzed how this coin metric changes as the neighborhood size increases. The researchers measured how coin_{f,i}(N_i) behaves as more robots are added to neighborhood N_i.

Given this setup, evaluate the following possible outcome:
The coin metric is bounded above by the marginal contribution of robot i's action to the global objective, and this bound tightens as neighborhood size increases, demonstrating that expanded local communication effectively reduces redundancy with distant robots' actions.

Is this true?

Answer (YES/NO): NO